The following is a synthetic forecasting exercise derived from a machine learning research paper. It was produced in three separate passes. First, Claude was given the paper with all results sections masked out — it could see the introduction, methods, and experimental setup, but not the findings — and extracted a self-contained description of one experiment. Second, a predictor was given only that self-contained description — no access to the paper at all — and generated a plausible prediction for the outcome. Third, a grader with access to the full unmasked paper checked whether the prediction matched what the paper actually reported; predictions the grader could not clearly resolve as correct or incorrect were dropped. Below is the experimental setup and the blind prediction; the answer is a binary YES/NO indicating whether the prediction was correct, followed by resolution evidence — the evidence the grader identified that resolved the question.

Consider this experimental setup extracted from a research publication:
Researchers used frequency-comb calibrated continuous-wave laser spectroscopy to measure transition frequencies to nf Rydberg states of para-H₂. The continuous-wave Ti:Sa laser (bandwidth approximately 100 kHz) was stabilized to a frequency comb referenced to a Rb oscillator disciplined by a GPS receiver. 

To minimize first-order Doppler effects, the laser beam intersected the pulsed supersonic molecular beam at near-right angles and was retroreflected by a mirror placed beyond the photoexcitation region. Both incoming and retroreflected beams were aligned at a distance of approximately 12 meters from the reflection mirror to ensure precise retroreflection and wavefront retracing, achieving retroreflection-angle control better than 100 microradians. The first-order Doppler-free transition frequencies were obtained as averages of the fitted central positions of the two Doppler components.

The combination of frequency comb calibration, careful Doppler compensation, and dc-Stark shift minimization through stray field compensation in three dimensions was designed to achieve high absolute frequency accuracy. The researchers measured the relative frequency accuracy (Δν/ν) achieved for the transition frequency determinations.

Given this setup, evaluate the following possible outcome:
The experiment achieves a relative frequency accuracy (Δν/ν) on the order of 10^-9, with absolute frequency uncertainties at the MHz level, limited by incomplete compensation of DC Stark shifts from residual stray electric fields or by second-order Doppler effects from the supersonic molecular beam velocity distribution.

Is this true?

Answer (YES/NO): NO